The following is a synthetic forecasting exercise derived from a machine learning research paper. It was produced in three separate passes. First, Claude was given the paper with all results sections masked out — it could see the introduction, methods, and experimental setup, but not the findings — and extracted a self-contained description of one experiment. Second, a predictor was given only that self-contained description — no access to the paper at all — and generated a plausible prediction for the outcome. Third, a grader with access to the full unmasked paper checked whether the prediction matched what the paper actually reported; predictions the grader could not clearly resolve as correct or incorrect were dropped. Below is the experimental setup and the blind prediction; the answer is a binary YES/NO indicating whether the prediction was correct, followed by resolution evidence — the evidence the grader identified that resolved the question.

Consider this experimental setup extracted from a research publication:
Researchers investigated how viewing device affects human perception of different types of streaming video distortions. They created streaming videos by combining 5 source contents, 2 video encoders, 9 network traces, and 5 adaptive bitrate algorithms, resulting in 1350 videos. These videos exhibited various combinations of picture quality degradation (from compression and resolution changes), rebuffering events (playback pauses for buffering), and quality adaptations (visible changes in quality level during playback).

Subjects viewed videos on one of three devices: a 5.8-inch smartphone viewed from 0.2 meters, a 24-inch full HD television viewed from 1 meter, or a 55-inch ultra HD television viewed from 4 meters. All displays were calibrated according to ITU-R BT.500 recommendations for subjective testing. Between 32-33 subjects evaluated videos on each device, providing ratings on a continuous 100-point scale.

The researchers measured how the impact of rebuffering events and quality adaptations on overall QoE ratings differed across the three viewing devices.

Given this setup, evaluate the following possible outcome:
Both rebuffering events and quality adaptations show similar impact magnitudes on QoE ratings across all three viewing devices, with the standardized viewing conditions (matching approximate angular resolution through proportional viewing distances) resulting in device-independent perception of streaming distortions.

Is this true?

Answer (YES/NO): NO